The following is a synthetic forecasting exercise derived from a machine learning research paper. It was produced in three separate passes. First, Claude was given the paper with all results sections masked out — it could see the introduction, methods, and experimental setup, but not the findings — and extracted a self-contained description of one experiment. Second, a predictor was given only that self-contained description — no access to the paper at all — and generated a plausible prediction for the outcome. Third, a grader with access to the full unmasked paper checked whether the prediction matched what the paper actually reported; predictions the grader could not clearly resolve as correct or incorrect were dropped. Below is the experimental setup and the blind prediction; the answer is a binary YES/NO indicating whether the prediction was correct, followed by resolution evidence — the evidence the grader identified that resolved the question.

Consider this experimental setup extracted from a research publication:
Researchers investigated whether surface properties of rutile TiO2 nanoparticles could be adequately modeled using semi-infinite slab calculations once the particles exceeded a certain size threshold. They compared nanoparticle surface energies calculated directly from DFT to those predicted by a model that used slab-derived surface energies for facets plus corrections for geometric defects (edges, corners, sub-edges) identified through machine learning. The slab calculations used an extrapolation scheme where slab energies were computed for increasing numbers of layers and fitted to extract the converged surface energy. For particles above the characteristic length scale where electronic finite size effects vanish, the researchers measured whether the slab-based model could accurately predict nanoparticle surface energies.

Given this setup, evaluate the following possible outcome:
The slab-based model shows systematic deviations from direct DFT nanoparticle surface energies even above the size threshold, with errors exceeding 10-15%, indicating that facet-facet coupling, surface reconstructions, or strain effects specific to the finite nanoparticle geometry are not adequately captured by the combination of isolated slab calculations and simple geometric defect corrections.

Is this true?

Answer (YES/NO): NO